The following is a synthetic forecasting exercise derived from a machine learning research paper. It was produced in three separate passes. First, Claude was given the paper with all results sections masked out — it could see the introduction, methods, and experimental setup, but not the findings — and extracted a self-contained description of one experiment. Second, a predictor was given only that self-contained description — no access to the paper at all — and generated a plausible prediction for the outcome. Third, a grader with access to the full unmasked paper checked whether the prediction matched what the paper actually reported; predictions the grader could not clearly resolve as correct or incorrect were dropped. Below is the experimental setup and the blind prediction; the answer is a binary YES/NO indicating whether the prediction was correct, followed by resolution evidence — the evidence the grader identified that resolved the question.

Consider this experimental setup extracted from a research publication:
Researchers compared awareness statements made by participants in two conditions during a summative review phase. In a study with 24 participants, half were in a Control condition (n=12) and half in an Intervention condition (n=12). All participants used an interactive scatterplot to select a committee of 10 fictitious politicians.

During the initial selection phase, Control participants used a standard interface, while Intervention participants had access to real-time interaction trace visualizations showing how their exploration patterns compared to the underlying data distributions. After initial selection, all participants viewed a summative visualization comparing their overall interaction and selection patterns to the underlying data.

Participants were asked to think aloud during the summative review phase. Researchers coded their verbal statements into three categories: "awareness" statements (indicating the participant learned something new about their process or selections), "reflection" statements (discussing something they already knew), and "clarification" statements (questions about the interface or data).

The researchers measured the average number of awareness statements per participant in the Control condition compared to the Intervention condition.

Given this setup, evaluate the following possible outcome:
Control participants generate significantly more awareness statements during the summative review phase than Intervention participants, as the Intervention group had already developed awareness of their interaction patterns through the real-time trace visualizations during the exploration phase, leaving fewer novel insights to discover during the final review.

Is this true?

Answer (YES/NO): NO